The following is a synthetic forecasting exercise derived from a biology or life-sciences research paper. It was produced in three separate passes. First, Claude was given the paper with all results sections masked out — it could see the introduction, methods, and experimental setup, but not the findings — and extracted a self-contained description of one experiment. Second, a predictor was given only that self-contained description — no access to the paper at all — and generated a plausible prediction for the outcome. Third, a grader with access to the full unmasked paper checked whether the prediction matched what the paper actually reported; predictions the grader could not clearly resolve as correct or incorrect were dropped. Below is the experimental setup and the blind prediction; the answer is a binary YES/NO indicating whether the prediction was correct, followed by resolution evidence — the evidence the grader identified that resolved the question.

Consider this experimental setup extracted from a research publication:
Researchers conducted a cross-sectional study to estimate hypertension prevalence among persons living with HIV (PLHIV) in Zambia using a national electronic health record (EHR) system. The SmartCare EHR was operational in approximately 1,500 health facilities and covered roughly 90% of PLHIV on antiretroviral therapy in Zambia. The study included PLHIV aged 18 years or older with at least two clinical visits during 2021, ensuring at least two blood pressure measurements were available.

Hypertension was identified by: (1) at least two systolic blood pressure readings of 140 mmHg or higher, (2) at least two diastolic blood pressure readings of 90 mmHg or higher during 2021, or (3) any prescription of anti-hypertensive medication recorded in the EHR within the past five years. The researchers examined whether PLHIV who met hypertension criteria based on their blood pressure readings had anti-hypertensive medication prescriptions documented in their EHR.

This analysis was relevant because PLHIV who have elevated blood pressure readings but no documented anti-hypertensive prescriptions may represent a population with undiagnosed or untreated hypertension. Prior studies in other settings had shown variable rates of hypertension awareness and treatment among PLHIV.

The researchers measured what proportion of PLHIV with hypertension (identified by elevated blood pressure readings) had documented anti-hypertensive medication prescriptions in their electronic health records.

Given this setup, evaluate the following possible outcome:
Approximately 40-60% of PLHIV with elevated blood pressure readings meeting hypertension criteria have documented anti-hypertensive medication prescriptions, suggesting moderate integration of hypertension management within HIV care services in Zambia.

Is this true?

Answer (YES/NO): NO